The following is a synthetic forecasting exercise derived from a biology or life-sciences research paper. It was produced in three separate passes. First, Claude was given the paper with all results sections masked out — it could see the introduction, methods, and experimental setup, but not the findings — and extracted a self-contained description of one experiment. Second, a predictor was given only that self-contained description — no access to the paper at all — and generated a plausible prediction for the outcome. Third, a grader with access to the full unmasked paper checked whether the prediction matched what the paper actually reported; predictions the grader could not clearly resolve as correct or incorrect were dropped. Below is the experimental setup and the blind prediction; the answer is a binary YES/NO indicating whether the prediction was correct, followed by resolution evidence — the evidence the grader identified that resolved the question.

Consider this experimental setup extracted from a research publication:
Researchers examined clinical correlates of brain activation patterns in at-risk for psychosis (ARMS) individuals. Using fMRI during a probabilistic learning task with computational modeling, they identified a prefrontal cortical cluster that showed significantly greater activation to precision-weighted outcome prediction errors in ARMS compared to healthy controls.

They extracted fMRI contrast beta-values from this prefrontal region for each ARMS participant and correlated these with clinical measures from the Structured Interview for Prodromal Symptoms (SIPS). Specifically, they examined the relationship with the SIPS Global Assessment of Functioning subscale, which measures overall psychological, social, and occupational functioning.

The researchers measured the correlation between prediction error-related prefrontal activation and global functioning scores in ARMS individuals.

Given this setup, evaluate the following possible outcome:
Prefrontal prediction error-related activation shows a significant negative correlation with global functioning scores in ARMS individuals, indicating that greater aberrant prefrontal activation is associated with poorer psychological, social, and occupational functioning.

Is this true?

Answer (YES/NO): YES